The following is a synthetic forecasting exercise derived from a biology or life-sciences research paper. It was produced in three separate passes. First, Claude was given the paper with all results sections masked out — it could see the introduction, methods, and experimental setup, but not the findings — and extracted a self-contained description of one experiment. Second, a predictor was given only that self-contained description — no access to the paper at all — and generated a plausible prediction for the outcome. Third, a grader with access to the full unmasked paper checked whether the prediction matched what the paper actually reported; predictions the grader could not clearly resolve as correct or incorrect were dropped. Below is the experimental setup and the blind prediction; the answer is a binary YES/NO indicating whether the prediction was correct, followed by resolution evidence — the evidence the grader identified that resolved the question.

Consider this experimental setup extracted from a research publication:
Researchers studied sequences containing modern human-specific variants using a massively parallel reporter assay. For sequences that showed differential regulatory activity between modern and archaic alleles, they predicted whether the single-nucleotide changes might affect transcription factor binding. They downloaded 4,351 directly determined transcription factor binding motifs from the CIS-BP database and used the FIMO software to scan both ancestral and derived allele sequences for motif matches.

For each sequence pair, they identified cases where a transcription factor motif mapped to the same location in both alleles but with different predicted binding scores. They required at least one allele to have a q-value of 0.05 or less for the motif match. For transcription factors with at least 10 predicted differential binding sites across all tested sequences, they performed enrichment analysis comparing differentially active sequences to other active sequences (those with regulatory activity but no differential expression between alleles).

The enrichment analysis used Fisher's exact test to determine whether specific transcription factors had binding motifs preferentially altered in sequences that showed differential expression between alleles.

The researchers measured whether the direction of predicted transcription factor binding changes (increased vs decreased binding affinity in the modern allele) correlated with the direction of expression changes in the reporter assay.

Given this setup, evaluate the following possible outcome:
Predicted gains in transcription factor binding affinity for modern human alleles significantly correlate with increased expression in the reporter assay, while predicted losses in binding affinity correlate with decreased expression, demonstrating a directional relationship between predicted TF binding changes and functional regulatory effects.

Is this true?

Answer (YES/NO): YES